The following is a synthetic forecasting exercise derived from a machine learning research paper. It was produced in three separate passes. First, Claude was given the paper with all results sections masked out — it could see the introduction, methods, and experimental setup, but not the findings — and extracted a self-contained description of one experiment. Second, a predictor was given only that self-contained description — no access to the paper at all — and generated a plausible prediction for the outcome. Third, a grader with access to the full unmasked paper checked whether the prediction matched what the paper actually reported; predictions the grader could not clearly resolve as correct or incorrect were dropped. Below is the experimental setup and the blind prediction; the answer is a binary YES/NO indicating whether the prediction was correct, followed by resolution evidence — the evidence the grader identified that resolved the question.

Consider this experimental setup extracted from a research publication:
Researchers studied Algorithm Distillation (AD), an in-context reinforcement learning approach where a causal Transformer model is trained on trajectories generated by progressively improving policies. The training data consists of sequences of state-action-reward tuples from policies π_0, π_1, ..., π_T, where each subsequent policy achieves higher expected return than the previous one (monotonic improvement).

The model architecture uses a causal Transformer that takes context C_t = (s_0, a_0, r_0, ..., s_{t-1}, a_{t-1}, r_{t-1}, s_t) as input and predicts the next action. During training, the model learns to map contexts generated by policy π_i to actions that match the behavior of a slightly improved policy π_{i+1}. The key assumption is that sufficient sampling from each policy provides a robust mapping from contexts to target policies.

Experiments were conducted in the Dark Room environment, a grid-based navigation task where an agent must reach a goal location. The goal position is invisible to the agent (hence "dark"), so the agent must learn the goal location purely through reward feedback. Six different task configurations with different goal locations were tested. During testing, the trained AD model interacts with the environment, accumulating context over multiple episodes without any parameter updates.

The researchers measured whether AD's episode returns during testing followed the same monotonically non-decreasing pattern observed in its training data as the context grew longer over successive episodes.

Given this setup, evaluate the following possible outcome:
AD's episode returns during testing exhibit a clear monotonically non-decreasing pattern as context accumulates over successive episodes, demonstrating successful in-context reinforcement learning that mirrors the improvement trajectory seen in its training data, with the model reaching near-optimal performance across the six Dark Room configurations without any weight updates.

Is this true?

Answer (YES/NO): NO